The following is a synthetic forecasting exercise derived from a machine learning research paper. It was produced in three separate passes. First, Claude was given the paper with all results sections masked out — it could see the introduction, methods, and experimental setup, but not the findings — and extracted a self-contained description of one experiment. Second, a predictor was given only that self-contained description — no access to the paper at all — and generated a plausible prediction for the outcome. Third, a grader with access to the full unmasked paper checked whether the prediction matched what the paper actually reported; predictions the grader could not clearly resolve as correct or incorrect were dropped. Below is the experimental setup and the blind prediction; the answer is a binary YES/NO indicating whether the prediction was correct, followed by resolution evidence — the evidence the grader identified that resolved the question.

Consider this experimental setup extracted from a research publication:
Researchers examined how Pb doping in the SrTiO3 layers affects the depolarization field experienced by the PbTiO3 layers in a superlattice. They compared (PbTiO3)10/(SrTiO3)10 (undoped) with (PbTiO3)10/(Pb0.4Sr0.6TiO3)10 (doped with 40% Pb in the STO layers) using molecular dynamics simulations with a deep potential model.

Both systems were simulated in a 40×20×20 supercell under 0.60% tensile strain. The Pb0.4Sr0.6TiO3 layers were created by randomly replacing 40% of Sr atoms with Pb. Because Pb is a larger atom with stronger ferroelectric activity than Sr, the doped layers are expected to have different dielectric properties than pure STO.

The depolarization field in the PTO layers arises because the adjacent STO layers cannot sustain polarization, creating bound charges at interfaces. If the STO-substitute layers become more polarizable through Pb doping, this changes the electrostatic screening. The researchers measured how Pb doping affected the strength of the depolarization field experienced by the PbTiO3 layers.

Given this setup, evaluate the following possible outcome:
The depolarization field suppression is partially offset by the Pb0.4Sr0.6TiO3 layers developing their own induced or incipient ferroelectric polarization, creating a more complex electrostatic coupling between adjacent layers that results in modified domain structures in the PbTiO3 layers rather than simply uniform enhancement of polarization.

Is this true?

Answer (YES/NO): NO